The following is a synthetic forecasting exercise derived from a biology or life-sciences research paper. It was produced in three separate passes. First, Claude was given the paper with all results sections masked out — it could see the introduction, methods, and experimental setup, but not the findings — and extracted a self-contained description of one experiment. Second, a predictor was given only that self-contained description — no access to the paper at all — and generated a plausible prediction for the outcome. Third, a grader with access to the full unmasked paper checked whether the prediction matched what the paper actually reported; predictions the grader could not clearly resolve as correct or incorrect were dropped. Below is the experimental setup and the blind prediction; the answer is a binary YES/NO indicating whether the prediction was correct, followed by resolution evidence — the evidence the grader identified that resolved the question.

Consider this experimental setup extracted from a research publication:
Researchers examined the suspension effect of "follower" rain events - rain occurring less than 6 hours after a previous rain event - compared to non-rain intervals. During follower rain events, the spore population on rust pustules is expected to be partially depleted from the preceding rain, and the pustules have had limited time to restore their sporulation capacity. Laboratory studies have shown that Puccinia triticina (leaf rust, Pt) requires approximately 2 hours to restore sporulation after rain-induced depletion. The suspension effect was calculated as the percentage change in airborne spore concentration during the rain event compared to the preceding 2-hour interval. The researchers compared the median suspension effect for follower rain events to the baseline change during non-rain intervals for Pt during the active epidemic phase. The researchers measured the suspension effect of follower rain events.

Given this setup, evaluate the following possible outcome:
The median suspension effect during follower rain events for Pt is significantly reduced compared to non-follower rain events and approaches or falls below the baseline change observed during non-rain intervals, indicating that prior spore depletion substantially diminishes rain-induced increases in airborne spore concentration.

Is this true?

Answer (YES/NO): YES